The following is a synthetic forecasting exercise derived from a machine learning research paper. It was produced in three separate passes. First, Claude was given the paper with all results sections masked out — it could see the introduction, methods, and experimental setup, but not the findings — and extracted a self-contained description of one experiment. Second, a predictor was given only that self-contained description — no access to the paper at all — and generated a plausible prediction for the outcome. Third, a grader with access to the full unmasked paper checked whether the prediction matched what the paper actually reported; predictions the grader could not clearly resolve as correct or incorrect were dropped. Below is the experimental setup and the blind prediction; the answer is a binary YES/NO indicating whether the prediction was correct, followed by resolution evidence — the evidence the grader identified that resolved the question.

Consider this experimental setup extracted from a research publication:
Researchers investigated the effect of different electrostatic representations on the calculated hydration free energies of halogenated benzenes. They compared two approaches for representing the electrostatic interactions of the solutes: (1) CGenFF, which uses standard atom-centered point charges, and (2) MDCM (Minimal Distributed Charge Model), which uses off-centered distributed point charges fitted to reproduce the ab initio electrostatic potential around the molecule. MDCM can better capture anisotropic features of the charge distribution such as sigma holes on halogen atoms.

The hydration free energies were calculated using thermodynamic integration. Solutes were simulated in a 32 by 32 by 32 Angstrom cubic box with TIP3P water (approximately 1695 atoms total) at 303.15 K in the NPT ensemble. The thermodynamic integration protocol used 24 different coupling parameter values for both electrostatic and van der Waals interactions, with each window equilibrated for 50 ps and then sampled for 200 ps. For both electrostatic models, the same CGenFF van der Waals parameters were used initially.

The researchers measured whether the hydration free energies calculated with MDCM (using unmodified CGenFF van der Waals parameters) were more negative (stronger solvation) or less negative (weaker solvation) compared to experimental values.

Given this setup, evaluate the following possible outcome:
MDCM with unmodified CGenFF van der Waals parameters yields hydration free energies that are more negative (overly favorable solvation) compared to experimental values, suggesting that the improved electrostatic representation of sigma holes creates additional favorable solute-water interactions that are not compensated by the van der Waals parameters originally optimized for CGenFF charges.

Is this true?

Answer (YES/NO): YES